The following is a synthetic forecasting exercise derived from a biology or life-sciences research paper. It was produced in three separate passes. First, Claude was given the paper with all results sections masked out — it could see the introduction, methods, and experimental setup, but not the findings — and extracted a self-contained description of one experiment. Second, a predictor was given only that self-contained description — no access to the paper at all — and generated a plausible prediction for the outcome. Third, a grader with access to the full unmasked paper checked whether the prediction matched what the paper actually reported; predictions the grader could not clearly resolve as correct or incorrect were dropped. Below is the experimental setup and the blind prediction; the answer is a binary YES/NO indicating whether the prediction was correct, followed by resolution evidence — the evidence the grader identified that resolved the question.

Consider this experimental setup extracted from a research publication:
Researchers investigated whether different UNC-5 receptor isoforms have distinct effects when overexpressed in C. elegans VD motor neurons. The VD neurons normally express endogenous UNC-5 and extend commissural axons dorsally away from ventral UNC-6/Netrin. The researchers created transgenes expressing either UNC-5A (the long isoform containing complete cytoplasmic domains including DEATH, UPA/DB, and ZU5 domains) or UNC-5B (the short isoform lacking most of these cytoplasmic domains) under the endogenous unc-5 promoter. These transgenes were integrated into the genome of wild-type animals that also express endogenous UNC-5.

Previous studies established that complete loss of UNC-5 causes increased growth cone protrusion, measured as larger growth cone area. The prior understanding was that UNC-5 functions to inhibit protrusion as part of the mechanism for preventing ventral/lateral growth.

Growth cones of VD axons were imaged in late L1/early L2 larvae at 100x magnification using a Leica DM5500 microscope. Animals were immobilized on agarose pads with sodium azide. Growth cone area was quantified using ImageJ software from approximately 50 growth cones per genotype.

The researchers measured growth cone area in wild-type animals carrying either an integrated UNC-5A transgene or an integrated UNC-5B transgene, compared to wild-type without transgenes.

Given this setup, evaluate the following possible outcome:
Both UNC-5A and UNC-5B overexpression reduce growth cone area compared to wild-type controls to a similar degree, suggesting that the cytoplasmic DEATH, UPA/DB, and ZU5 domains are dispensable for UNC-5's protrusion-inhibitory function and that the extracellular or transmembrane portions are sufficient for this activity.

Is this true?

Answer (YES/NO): NO